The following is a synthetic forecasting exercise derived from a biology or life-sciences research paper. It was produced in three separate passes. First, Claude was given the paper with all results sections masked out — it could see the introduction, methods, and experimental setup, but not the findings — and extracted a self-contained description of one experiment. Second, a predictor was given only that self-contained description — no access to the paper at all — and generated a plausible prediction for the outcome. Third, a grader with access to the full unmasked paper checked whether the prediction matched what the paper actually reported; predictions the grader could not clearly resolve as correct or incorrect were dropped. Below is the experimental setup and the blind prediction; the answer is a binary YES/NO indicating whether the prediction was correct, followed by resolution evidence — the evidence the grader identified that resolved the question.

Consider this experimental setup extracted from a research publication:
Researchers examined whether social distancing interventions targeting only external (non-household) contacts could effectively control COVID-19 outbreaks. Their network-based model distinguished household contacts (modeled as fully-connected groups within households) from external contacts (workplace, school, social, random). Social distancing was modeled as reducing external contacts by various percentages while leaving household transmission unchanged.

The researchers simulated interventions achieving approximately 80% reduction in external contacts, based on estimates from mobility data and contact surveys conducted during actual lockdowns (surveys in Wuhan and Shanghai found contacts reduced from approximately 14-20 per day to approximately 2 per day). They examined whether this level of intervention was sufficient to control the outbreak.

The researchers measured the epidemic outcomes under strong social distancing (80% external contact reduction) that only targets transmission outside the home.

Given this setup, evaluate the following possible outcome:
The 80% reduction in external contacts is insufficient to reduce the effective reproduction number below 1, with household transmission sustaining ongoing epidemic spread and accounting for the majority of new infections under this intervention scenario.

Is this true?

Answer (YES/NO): NO